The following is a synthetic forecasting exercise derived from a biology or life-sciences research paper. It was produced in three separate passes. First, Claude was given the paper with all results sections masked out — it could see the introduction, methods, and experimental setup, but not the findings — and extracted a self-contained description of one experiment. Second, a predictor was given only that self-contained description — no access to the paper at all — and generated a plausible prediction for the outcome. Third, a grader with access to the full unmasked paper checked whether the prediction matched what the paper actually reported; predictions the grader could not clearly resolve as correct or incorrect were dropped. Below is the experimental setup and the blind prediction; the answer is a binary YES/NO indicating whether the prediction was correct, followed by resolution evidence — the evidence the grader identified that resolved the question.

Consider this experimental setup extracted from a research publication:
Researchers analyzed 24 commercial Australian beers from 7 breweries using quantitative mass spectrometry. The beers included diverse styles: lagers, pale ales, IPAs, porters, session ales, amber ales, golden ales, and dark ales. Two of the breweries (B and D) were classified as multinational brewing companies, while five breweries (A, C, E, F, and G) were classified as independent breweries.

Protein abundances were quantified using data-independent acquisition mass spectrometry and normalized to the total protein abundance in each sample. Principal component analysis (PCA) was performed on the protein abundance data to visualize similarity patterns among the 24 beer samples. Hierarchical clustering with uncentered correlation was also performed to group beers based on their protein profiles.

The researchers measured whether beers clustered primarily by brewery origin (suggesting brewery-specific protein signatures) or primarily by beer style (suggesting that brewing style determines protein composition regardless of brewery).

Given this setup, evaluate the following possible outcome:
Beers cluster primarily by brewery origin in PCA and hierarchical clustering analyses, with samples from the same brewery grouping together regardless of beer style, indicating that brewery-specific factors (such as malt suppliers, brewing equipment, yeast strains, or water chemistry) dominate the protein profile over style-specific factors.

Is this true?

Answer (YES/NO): YES